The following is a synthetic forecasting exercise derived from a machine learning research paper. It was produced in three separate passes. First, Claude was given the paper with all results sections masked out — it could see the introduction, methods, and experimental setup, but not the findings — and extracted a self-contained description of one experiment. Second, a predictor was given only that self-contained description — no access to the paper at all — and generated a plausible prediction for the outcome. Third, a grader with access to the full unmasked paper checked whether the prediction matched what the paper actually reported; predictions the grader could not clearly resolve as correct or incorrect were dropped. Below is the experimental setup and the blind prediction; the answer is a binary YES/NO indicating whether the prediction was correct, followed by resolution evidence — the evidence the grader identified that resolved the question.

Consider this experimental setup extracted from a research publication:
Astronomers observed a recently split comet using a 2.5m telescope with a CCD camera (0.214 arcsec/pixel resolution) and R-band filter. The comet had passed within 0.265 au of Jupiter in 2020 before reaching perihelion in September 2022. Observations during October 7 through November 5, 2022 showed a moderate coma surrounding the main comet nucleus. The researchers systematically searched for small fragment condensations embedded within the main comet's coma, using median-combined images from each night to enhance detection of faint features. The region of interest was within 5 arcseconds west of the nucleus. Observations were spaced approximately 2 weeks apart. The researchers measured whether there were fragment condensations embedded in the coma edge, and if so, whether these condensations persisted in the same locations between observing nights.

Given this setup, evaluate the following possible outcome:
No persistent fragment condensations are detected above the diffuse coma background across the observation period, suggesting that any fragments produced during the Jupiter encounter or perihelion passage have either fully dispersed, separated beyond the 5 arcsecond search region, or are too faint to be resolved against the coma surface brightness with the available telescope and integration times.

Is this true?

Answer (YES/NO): NO